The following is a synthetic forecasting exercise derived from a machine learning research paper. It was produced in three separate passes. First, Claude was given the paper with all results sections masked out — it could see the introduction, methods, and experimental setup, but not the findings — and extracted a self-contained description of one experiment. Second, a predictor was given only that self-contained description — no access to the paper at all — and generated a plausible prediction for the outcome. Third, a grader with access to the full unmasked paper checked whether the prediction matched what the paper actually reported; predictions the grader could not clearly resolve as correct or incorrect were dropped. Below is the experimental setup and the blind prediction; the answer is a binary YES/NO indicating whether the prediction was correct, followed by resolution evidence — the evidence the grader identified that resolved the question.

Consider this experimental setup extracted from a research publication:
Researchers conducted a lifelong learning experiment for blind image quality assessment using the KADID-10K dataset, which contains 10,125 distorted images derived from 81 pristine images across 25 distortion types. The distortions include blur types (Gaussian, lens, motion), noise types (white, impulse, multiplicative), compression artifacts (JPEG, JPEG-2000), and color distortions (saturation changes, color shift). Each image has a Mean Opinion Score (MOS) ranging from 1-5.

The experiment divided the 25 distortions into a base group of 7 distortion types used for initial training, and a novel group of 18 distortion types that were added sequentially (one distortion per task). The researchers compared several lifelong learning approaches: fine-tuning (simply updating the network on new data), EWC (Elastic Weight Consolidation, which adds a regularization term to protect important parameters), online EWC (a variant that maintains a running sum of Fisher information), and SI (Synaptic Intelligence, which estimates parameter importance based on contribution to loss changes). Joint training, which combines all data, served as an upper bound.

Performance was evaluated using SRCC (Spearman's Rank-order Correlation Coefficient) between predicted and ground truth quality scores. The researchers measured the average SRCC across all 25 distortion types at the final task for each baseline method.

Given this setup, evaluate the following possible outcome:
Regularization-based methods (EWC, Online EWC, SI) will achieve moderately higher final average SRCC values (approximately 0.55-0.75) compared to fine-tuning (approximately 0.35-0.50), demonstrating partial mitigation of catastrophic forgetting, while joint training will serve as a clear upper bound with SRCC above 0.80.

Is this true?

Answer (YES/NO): NO